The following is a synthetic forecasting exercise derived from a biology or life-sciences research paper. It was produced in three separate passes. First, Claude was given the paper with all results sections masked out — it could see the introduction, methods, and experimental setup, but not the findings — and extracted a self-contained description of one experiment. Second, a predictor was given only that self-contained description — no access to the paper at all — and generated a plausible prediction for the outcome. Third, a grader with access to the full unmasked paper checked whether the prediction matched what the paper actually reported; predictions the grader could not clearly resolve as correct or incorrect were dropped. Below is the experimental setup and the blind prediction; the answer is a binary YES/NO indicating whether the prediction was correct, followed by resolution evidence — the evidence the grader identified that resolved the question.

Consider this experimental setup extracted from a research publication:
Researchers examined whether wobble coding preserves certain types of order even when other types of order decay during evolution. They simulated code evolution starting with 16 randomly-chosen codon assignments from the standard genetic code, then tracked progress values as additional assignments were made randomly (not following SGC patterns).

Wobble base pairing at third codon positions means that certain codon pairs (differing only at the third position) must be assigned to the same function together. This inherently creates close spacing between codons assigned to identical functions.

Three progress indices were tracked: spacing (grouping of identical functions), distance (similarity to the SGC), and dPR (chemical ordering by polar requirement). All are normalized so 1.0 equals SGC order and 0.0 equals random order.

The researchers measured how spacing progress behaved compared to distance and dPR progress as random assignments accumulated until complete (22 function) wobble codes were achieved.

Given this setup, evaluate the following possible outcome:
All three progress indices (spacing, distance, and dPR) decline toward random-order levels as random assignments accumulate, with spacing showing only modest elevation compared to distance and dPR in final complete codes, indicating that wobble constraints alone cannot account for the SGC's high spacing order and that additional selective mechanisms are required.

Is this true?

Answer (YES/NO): NO